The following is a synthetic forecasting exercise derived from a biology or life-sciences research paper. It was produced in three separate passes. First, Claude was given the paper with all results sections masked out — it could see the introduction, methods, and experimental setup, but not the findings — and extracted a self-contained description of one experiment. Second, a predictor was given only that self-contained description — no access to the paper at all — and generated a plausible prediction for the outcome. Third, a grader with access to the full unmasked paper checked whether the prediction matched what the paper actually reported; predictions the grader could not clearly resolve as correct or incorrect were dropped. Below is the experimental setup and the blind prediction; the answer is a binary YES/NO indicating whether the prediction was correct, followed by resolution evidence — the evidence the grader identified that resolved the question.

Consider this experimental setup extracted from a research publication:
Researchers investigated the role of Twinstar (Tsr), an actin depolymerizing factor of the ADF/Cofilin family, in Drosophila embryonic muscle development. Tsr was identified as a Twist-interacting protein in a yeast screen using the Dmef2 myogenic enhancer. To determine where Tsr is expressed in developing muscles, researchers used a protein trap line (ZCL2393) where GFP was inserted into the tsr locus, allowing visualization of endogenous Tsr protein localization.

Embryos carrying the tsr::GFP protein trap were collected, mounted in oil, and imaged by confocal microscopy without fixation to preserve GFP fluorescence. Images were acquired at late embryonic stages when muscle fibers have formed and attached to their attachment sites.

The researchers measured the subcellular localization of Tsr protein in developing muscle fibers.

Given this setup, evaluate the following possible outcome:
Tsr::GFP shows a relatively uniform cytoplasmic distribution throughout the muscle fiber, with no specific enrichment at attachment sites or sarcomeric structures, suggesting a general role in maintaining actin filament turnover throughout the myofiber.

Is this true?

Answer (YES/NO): NO